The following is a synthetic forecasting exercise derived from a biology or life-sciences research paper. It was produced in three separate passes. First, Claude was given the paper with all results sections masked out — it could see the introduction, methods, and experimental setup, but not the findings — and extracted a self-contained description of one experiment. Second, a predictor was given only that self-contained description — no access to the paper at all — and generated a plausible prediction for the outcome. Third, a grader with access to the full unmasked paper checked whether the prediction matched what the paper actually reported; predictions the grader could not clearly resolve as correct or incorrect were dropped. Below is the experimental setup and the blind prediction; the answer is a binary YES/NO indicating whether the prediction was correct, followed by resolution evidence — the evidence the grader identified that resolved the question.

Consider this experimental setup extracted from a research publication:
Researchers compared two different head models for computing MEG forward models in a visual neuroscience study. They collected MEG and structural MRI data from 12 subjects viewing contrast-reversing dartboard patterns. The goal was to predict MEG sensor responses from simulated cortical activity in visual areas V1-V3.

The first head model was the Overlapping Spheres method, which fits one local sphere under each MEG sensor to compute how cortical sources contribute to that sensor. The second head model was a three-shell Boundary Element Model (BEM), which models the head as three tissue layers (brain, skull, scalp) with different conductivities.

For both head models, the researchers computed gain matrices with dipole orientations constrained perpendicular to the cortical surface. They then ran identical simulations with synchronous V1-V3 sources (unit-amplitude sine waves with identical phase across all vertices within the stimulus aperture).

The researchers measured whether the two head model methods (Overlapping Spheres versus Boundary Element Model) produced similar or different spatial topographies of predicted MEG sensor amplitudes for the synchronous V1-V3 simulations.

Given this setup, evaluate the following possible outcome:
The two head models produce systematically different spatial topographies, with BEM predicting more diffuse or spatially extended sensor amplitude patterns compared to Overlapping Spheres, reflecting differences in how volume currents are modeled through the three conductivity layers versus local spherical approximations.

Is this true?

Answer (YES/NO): NO